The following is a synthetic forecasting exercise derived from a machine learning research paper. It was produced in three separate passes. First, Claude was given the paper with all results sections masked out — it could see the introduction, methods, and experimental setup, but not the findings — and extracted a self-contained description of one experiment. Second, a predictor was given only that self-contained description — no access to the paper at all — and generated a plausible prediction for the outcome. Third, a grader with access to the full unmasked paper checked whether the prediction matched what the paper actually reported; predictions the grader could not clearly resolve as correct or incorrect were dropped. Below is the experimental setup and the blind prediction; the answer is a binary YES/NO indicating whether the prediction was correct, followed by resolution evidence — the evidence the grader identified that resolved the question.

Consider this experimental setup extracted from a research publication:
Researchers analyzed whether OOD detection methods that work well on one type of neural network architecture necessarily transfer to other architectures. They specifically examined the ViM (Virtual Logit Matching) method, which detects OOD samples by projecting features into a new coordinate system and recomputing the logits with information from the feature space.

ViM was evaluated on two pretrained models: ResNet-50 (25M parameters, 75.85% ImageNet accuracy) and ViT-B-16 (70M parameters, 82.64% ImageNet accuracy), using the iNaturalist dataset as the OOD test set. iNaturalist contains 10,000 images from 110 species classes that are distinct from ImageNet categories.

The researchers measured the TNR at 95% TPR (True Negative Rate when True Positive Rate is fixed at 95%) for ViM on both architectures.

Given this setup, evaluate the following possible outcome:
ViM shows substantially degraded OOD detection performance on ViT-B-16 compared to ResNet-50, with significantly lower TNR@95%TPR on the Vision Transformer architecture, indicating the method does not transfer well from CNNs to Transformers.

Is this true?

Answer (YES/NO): NO